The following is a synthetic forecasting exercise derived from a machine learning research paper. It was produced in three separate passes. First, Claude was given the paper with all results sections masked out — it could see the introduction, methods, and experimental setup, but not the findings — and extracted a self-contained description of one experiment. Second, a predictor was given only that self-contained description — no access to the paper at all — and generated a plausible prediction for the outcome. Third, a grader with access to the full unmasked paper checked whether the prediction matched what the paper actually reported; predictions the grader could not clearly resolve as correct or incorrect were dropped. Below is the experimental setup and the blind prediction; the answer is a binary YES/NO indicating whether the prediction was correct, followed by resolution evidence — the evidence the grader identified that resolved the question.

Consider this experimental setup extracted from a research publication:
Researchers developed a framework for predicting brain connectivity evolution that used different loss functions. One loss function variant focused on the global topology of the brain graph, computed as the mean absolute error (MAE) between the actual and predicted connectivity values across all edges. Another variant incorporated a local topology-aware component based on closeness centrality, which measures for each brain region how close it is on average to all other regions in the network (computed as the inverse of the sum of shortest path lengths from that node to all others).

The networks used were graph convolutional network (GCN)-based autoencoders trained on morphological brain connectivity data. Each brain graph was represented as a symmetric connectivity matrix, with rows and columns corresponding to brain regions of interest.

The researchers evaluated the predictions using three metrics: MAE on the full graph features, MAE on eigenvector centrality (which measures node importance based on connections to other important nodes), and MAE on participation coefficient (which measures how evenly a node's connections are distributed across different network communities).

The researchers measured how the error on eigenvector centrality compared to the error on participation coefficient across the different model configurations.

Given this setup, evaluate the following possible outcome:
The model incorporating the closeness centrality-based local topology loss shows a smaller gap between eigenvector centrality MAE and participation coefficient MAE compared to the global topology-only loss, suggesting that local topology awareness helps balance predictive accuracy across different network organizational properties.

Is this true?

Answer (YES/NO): NO